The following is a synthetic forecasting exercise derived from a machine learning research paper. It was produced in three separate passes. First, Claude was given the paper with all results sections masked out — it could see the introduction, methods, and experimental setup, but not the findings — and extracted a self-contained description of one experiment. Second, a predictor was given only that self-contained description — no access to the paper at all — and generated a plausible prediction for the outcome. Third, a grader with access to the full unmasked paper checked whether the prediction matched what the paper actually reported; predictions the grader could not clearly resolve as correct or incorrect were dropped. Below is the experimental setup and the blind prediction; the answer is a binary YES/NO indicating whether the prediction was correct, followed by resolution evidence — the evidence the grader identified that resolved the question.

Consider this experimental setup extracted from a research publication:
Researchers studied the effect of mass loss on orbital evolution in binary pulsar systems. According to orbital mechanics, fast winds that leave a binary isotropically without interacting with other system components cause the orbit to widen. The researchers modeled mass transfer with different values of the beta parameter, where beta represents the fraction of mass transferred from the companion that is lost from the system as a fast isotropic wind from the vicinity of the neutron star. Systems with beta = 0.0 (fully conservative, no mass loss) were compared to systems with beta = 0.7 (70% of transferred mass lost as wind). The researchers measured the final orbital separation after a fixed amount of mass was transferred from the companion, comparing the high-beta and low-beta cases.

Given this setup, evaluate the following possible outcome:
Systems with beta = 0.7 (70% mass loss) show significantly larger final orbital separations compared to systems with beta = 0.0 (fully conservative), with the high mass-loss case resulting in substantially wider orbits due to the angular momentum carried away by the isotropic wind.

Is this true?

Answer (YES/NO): NO